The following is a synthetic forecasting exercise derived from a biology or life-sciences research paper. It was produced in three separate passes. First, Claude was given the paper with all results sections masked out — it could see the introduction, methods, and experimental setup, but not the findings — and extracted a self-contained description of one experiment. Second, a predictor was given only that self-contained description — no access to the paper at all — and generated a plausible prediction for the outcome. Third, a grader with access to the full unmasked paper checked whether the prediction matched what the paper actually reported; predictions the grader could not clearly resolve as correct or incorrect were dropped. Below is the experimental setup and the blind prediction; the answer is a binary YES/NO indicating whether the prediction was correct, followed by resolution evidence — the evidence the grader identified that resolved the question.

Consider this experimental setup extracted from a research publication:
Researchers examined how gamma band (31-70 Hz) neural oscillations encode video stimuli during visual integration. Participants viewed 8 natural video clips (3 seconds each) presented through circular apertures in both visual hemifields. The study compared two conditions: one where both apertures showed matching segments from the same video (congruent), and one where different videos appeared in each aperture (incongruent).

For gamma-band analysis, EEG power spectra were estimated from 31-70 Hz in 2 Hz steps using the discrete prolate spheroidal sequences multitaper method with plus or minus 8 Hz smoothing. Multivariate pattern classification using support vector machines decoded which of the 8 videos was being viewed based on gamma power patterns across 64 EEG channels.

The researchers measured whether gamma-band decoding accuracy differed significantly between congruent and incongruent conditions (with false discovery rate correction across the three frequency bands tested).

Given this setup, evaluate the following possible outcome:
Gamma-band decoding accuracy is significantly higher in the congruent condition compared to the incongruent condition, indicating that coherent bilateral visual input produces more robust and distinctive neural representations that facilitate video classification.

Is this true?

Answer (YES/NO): NO